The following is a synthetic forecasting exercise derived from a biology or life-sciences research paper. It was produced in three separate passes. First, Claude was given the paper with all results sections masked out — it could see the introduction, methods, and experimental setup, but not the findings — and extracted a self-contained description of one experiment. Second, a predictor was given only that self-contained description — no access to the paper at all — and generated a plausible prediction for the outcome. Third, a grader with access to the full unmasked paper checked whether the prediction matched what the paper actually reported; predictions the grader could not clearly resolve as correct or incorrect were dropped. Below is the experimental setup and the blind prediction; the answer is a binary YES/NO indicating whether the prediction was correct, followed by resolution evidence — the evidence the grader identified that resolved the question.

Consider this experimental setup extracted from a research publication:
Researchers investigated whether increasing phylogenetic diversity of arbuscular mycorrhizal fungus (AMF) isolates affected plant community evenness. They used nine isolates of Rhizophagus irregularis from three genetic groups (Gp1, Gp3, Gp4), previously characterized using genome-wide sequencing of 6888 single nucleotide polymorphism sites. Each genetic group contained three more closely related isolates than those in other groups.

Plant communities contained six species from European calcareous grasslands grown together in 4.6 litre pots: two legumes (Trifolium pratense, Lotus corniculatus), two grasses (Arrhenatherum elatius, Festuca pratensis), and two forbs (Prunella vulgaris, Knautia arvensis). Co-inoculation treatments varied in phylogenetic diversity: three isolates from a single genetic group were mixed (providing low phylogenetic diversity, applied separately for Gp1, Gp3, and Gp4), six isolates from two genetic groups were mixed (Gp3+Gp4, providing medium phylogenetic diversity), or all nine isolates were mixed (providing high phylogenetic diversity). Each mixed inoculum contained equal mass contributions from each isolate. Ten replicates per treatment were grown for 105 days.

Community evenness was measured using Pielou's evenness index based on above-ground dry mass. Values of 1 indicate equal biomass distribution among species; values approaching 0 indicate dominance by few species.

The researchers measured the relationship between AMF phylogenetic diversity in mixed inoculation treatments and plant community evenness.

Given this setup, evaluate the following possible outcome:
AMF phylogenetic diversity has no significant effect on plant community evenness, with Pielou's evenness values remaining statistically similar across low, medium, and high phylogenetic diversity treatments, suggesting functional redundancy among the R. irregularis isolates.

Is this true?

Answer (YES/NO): NO